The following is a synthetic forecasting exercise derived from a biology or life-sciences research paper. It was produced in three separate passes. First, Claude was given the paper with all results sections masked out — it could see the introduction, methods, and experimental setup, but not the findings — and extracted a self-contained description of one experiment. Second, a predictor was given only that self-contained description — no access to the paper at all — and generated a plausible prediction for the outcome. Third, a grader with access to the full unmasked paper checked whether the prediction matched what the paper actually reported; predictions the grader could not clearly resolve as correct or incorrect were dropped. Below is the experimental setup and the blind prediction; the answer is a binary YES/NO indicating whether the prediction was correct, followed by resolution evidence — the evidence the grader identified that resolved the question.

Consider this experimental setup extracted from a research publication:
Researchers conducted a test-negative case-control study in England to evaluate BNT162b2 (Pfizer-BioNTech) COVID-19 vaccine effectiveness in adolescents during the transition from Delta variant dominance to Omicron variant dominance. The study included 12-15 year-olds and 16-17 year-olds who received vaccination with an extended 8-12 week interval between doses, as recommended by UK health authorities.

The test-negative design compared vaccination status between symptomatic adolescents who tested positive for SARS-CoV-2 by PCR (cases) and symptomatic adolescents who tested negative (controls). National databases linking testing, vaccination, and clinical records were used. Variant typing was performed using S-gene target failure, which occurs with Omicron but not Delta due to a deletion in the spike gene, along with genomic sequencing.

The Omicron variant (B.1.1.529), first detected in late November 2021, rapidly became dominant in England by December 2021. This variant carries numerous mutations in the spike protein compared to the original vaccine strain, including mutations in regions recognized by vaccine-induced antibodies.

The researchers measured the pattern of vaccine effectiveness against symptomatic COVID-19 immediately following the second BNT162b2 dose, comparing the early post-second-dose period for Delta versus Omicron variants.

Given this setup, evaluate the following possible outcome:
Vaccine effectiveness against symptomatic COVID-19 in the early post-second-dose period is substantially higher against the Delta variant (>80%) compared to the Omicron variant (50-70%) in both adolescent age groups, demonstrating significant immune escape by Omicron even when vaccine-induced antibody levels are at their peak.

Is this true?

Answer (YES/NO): NO